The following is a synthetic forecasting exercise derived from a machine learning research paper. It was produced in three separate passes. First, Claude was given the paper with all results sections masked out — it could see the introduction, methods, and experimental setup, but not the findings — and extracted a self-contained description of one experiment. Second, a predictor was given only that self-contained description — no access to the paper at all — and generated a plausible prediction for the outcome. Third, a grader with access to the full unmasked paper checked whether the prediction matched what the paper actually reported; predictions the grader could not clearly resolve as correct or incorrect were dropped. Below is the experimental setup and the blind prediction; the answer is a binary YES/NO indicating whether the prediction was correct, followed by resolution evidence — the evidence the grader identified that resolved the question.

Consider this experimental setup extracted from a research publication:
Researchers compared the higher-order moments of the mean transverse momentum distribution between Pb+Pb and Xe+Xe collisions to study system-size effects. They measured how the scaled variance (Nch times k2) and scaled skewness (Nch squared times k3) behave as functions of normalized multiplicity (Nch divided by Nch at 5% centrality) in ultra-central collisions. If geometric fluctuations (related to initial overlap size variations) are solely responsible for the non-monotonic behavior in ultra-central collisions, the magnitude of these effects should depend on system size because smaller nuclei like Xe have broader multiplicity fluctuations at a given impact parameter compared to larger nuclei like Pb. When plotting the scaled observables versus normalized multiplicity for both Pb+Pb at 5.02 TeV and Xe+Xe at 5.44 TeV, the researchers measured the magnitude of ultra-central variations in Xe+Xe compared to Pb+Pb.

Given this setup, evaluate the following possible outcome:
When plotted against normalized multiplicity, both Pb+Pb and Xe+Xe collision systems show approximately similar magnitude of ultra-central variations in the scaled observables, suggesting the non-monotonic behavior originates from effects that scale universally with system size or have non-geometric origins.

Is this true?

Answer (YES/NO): NO